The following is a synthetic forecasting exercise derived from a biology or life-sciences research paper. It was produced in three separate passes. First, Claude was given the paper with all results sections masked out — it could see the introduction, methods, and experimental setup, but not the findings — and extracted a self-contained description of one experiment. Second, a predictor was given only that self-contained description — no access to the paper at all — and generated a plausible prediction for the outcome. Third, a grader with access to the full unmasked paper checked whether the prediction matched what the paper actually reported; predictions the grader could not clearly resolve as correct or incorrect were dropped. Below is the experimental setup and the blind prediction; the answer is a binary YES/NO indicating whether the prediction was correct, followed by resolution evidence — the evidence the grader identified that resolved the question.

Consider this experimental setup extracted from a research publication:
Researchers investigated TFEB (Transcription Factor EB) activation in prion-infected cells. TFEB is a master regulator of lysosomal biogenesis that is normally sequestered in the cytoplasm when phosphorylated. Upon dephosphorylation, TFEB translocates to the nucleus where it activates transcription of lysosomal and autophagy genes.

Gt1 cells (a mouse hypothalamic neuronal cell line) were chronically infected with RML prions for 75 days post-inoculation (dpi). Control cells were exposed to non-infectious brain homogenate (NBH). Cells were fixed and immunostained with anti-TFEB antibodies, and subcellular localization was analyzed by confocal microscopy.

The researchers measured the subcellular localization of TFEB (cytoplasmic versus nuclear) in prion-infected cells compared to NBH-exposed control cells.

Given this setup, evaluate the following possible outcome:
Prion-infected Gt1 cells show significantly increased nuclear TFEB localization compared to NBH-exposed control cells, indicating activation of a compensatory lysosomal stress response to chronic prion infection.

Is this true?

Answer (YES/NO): YES